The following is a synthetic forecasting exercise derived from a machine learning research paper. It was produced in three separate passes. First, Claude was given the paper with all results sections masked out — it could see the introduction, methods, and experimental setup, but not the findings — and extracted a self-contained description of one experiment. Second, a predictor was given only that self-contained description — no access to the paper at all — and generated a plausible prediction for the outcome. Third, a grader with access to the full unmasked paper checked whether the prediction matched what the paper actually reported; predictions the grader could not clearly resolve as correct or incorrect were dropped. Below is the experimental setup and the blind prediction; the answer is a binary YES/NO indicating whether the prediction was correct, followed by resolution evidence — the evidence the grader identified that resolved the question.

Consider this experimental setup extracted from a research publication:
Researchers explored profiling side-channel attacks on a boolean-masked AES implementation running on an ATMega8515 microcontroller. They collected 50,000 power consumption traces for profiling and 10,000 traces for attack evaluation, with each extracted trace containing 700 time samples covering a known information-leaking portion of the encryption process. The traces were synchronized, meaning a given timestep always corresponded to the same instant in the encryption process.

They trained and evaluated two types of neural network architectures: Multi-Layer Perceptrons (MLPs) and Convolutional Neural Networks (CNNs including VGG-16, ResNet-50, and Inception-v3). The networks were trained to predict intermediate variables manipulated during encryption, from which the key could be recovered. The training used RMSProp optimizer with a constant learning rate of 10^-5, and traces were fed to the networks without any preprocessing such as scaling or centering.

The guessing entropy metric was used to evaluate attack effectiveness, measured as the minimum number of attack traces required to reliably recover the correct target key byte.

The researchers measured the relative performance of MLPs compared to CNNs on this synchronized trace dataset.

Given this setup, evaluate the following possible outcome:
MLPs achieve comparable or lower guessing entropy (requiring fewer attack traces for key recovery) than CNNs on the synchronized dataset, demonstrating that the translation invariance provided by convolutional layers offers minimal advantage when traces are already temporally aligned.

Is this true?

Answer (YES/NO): YES